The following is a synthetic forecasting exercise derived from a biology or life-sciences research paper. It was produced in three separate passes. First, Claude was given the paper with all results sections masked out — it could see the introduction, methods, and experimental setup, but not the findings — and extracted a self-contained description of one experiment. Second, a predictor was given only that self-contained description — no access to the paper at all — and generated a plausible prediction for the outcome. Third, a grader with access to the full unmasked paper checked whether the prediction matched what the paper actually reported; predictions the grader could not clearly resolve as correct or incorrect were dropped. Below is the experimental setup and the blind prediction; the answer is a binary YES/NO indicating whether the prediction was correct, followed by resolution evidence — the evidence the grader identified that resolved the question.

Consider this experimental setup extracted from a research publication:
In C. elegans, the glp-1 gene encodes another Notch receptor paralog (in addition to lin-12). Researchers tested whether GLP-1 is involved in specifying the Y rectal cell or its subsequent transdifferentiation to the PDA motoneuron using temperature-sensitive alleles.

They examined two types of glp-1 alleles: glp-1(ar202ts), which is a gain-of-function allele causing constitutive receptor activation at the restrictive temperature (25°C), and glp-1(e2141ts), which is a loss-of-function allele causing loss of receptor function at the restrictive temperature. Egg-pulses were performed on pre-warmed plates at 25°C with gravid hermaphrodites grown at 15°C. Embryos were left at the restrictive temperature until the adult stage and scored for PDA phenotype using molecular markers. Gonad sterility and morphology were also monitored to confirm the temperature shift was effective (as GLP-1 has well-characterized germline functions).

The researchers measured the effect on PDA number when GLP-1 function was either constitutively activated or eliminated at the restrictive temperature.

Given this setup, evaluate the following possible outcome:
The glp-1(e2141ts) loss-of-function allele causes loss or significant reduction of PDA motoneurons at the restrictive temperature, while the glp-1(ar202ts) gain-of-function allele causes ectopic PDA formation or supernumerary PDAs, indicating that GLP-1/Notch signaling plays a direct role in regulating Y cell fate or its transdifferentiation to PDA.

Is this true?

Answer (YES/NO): NO